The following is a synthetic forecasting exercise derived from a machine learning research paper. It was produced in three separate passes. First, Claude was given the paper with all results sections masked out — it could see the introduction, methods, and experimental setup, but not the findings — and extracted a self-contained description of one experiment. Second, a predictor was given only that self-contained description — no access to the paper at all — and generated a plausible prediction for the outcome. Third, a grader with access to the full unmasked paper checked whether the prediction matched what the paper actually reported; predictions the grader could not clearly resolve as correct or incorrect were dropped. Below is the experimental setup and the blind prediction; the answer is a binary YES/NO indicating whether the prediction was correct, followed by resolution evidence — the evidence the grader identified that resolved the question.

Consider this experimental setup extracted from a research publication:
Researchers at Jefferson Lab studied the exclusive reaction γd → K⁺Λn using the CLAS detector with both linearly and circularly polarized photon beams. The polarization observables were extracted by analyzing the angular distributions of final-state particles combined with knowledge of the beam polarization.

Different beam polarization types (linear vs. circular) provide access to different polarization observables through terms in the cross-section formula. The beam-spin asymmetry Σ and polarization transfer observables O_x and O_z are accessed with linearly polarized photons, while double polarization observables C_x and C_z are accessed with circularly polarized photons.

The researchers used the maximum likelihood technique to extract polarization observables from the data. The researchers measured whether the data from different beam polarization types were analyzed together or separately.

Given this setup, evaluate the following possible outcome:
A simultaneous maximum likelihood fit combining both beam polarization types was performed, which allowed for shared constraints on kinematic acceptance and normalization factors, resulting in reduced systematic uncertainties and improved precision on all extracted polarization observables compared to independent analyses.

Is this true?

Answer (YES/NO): NO